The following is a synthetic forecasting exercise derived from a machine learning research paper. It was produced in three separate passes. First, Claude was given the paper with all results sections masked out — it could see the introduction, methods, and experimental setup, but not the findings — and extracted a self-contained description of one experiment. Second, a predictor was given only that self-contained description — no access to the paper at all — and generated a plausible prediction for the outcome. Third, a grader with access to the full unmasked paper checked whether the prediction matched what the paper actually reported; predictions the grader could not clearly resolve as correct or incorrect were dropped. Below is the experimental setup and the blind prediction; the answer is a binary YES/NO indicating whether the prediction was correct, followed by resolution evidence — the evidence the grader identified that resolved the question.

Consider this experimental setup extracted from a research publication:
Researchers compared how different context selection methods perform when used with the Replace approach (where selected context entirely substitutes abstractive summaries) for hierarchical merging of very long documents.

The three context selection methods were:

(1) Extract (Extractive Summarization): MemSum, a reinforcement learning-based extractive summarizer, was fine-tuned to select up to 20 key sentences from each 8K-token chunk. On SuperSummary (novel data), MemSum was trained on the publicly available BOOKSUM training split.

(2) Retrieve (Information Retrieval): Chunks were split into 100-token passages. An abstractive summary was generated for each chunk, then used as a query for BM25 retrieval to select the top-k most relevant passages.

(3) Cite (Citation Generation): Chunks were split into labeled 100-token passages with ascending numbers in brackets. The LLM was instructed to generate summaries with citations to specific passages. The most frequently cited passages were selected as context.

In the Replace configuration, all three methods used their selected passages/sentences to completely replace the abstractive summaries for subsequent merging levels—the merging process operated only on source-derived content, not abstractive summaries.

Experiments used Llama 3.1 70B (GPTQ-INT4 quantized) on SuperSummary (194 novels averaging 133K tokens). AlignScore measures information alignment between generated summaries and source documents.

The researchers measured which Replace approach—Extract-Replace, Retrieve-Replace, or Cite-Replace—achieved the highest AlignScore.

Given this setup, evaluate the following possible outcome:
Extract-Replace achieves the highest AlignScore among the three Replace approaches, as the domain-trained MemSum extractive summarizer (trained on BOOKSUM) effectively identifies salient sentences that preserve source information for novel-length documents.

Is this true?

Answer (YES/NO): NO